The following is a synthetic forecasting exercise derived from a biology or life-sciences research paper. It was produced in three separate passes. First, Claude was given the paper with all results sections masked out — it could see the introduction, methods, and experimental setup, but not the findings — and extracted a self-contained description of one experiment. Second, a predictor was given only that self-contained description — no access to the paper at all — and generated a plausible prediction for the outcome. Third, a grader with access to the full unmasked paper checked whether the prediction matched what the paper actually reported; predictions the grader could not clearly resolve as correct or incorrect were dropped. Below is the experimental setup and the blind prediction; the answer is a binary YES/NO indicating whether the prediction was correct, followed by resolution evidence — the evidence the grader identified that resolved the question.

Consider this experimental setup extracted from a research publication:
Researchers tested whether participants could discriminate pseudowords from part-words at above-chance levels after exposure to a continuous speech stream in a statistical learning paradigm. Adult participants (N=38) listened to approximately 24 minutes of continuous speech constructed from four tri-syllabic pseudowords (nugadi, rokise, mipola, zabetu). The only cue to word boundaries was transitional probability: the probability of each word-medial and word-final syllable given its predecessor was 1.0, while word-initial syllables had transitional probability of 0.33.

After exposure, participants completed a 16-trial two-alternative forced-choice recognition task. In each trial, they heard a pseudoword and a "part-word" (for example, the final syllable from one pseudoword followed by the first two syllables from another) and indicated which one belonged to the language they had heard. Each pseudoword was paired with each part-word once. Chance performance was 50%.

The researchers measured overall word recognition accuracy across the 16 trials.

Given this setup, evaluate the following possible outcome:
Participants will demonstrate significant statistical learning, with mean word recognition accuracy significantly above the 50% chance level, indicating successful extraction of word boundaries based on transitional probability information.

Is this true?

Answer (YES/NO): YES